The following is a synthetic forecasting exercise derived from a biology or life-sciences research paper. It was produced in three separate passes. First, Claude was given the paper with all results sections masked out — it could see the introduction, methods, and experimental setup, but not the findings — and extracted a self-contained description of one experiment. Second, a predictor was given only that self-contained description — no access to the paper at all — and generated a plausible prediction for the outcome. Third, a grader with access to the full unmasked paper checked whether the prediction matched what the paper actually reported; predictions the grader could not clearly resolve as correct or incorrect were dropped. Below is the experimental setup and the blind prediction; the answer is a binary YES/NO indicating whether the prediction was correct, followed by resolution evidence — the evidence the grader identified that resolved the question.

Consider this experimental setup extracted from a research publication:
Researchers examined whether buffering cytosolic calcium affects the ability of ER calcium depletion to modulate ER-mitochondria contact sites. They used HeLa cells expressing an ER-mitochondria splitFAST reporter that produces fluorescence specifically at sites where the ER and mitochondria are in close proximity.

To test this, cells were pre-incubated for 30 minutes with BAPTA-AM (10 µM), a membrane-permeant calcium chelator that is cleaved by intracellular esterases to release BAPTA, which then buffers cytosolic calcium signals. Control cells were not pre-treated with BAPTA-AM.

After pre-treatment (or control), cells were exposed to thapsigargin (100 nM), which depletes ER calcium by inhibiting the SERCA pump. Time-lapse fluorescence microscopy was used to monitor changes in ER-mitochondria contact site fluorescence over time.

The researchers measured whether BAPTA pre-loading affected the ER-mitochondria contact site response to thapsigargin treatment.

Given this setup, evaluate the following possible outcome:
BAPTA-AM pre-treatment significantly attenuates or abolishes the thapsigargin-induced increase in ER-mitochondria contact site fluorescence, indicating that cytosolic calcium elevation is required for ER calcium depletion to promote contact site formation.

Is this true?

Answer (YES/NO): NO